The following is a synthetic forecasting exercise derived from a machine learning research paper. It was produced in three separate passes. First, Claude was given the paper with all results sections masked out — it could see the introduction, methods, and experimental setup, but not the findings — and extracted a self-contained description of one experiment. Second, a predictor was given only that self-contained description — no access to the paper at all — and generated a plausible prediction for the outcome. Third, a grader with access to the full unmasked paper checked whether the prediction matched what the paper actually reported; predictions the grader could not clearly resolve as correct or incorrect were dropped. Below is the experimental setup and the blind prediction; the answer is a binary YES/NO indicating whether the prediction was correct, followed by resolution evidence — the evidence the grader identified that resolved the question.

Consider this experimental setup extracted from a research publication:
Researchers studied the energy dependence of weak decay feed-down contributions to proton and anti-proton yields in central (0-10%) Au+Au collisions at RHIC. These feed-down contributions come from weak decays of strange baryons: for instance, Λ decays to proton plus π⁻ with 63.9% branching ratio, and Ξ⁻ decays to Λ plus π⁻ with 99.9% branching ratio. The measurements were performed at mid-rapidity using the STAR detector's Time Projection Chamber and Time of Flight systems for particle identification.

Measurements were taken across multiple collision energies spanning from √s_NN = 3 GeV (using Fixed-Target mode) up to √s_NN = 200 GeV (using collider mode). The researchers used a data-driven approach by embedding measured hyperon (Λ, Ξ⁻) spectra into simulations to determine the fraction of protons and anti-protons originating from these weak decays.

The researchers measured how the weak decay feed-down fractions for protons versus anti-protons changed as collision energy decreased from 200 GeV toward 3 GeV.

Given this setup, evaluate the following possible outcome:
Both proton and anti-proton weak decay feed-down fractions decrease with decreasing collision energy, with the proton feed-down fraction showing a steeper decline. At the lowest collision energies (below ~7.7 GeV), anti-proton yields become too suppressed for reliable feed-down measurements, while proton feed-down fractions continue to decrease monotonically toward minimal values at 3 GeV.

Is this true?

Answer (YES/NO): NO